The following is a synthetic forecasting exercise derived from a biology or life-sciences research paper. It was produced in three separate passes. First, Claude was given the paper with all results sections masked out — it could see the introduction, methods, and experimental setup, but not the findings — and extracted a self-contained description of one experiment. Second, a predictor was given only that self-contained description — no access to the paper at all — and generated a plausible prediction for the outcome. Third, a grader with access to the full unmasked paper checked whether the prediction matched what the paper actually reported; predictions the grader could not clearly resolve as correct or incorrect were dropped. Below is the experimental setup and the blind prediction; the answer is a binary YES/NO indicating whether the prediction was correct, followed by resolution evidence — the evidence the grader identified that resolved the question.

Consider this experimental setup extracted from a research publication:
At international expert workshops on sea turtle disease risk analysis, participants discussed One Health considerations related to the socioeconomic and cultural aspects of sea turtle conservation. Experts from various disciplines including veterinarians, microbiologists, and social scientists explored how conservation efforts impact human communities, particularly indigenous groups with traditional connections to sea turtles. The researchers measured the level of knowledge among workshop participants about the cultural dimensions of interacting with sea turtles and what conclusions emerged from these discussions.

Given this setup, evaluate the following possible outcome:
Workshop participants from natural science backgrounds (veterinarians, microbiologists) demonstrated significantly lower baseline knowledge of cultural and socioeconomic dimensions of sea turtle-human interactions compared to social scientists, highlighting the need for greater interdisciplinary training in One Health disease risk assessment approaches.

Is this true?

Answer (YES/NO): NO